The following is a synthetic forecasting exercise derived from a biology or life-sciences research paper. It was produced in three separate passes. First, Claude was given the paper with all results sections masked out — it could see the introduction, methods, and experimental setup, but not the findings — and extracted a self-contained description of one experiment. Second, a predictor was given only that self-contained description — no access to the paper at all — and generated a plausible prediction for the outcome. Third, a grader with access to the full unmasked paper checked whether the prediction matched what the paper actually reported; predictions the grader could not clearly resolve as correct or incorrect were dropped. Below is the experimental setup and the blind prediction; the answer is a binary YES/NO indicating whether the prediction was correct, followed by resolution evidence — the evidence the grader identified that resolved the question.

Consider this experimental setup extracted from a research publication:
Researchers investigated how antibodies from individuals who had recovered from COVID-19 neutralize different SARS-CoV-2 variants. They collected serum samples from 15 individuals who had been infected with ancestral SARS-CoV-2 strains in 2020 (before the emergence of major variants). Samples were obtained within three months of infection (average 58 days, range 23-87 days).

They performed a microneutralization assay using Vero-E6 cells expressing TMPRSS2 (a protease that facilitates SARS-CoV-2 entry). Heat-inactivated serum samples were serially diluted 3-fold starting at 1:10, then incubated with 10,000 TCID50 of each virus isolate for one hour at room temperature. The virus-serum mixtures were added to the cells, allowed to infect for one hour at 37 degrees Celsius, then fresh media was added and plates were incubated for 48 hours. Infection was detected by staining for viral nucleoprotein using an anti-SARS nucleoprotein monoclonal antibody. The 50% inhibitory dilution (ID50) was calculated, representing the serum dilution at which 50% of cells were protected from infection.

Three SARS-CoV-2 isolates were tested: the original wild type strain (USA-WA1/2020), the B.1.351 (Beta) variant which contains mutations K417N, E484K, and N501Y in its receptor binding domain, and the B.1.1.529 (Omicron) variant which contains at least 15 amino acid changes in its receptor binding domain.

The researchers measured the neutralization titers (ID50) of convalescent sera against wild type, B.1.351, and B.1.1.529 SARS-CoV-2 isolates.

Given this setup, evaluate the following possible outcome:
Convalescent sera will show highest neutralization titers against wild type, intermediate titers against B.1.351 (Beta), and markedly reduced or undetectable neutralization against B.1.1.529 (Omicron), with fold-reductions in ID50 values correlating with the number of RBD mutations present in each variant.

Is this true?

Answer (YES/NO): YES